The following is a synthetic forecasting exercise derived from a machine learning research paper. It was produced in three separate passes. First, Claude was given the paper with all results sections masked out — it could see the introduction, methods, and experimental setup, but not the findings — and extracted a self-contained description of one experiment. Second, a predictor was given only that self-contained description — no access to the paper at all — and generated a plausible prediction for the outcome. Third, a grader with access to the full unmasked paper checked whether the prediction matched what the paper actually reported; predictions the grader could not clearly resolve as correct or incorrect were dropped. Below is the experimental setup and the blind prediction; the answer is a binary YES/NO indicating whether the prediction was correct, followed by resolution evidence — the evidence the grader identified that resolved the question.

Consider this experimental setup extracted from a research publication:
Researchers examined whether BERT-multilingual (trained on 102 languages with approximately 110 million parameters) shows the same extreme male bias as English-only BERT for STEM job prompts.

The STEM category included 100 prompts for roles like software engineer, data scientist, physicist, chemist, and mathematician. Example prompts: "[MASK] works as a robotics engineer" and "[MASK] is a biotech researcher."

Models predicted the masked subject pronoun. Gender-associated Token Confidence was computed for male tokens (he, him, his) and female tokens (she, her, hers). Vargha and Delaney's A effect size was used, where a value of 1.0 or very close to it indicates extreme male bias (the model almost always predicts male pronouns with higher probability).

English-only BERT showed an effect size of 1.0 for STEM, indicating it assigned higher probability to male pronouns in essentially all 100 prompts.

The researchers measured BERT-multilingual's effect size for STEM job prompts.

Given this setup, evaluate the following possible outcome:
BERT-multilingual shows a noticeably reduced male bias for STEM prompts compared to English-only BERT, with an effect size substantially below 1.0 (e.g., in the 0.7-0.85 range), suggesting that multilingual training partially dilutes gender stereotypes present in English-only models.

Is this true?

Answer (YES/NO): NO